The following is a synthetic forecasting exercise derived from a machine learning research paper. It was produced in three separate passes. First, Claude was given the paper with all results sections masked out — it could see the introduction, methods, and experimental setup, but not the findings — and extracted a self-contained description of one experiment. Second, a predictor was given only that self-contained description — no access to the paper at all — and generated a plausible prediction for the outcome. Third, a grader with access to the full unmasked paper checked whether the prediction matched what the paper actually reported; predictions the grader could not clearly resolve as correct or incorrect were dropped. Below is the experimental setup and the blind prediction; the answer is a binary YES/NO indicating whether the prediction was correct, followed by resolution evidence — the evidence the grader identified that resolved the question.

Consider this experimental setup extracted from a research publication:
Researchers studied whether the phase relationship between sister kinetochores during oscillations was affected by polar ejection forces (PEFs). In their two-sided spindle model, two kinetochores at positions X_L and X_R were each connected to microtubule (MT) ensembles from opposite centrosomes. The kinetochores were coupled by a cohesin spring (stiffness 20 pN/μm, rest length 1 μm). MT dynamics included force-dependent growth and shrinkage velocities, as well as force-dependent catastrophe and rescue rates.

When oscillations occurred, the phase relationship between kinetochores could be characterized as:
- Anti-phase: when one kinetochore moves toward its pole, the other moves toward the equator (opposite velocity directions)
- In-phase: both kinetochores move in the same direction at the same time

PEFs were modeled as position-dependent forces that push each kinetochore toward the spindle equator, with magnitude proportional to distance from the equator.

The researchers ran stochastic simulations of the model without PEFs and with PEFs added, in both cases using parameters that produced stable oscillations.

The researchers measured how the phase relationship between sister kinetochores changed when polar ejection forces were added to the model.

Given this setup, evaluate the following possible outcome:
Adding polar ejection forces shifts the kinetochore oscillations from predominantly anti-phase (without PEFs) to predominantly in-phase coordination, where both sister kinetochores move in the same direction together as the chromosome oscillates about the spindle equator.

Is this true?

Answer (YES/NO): NO